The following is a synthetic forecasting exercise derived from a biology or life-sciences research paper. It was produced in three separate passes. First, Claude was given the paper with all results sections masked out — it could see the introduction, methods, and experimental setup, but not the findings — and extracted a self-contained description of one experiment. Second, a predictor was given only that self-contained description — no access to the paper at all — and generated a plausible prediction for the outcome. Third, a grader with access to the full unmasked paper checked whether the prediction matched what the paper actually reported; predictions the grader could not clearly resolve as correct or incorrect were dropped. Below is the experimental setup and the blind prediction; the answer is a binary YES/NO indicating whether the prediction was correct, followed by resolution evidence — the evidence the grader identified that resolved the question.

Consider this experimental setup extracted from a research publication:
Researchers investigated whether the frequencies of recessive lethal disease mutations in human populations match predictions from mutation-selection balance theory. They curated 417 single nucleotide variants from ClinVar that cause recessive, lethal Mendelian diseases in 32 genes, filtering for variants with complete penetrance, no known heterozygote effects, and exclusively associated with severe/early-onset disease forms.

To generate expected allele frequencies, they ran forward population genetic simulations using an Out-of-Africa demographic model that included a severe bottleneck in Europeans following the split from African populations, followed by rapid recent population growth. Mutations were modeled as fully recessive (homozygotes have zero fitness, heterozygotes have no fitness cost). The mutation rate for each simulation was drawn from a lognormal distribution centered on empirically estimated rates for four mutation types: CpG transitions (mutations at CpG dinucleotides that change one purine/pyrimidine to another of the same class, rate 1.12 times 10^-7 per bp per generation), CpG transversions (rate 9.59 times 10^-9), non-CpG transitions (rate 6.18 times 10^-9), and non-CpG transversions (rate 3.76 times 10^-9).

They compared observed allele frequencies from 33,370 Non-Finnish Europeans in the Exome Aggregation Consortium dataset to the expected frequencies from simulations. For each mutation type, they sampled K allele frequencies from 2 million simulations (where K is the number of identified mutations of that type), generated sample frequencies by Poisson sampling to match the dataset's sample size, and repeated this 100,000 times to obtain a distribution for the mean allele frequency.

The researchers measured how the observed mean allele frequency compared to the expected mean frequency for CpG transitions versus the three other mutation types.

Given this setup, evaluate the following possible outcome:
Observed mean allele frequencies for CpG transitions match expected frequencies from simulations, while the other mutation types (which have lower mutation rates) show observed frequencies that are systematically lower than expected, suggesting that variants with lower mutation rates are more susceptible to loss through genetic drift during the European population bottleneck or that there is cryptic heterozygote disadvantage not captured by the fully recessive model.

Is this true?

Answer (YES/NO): NO